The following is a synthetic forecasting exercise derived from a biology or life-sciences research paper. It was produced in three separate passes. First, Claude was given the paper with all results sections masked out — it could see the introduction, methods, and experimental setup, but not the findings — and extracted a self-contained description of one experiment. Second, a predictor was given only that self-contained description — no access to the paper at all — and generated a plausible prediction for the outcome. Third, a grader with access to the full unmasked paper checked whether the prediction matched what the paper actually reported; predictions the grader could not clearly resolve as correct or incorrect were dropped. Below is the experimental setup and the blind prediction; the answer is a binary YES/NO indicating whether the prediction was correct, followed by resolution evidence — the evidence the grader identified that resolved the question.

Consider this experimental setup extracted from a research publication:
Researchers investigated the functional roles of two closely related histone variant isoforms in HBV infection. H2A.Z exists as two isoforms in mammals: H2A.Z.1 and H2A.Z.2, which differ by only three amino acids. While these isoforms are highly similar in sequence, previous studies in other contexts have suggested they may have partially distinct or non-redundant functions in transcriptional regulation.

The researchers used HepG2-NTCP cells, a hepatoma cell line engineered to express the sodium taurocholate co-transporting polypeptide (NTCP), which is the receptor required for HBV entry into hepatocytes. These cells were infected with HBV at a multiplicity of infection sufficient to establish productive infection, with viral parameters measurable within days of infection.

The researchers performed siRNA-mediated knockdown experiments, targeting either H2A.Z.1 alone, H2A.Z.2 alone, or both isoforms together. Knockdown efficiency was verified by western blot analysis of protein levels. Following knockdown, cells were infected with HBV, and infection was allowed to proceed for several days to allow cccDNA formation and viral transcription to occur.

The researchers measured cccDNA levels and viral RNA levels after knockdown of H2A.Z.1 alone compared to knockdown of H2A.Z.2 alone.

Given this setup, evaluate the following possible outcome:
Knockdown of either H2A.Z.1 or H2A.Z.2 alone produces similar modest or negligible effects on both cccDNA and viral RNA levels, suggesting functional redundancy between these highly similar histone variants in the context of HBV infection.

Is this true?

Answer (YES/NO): NO